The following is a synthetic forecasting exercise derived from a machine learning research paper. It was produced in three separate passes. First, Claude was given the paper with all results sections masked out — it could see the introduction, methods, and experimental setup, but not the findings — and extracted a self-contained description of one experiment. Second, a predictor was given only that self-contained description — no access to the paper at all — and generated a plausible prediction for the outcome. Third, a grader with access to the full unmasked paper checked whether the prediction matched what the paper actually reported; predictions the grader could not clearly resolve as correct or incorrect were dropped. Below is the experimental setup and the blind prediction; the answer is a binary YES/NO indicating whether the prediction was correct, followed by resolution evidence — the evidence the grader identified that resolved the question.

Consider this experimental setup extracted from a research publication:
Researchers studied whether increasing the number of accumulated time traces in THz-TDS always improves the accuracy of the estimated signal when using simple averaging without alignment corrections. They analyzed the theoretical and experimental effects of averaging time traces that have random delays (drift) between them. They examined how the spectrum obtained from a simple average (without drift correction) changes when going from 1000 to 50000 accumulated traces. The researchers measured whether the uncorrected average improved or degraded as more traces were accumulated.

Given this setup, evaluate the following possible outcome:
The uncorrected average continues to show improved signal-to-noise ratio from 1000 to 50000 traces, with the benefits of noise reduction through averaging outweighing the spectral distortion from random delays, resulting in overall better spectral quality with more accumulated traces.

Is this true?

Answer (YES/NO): NO